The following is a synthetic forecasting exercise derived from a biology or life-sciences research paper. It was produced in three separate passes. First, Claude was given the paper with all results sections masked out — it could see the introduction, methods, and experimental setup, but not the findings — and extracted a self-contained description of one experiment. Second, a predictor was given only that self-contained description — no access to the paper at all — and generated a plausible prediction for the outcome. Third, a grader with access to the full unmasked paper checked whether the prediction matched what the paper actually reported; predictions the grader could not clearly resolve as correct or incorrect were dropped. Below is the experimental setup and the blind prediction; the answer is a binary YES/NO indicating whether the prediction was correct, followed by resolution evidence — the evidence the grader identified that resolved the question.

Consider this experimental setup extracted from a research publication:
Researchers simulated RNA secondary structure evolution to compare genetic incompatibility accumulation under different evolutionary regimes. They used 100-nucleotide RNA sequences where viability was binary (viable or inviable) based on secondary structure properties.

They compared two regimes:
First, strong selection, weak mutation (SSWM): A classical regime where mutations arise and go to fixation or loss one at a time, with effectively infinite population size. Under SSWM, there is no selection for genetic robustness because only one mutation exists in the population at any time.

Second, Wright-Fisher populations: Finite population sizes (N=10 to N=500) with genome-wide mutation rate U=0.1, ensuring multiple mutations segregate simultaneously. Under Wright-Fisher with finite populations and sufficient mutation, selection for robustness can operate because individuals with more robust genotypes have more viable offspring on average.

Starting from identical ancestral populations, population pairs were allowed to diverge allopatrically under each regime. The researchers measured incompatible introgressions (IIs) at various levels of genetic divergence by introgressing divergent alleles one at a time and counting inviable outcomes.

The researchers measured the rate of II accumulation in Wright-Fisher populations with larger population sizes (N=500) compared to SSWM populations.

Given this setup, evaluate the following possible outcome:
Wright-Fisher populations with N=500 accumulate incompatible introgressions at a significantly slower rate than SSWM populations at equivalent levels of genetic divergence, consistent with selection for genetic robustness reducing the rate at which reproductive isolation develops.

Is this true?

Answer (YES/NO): YES